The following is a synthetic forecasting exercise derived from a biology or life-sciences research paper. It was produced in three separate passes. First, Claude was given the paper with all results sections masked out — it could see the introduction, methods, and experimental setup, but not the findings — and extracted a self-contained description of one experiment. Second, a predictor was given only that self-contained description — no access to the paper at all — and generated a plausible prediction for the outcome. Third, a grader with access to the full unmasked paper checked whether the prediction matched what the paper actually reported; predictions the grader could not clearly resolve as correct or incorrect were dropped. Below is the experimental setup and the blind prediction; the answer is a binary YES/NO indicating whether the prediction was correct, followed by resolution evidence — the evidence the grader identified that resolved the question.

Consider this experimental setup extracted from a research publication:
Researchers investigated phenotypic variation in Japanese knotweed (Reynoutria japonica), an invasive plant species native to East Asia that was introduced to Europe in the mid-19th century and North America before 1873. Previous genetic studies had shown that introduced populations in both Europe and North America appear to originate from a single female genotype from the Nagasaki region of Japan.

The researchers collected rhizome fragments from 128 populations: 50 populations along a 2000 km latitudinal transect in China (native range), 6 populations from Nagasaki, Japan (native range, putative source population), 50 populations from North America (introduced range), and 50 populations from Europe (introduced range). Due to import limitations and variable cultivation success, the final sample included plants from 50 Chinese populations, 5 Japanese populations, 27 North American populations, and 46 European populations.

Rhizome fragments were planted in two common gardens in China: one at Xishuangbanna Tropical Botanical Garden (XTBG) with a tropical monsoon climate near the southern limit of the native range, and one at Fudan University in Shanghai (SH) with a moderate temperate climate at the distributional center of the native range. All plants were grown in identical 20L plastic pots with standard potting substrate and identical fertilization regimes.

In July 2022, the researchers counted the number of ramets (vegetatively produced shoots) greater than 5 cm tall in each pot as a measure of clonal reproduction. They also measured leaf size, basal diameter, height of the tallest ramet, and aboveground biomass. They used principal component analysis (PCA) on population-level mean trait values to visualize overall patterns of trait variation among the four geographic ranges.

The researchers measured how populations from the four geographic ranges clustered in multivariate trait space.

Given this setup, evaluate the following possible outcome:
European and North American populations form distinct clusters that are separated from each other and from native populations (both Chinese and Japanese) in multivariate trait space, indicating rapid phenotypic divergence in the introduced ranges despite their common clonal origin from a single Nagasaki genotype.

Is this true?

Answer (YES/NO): NO